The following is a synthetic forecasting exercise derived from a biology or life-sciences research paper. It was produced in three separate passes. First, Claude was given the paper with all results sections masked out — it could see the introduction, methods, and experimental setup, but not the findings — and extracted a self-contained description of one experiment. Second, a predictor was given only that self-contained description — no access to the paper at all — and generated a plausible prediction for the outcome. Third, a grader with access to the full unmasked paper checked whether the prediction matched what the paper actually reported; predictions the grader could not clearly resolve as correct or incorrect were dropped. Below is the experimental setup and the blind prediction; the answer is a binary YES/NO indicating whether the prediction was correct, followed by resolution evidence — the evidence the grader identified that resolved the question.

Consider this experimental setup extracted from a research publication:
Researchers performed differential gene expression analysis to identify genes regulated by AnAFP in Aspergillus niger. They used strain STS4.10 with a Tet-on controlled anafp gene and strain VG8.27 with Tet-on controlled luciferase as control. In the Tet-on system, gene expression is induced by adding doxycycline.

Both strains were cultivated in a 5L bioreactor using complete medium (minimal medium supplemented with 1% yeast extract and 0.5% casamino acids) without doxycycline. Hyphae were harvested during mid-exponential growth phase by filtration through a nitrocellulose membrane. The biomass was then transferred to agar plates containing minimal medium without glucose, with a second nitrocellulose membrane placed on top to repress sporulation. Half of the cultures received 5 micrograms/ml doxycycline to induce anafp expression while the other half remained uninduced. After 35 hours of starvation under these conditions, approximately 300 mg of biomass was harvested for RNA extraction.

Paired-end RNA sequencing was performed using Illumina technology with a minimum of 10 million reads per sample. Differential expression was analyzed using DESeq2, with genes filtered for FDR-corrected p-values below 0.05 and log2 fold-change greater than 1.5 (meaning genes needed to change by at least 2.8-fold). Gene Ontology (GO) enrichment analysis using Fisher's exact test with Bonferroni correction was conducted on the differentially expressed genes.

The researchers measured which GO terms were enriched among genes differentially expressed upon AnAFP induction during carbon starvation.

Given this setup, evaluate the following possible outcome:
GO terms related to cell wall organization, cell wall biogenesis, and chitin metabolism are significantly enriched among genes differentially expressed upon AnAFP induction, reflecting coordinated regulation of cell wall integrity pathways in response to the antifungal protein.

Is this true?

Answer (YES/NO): NO